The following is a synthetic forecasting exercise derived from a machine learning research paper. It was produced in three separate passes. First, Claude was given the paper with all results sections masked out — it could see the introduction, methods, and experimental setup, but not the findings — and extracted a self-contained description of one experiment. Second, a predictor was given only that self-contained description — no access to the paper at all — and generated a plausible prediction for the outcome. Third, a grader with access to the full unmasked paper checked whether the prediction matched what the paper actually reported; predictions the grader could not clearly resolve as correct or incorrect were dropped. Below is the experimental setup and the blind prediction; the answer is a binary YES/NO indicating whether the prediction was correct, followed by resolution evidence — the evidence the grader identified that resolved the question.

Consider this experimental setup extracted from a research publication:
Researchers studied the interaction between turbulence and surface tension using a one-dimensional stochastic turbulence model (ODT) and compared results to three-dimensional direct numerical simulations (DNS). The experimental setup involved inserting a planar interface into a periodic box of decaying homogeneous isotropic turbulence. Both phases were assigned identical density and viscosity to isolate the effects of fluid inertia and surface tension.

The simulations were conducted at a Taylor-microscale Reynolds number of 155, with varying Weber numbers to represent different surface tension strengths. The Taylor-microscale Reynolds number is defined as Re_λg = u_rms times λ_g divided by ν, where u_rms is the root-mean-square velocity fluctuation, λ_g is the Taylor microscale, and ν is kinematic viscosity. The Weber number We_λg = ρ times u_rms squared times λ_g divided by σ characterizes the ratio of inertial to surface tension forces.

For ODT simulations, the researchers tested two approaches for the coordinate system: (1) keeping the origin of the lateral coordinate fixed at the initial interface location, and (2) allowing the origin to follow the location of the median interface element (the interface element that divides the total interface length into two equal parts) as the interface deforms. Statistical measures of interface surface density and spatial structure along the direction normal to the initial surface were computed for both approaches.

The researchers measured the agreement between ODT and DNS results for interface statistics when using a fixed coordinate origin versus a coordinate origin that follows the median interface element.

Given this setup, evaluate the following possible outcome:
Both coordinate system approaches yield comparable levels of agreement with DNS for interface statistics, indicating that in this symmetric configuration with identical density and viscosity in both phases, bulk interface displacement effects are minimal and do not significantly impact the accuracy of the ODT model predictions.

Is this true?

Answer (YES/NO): NO